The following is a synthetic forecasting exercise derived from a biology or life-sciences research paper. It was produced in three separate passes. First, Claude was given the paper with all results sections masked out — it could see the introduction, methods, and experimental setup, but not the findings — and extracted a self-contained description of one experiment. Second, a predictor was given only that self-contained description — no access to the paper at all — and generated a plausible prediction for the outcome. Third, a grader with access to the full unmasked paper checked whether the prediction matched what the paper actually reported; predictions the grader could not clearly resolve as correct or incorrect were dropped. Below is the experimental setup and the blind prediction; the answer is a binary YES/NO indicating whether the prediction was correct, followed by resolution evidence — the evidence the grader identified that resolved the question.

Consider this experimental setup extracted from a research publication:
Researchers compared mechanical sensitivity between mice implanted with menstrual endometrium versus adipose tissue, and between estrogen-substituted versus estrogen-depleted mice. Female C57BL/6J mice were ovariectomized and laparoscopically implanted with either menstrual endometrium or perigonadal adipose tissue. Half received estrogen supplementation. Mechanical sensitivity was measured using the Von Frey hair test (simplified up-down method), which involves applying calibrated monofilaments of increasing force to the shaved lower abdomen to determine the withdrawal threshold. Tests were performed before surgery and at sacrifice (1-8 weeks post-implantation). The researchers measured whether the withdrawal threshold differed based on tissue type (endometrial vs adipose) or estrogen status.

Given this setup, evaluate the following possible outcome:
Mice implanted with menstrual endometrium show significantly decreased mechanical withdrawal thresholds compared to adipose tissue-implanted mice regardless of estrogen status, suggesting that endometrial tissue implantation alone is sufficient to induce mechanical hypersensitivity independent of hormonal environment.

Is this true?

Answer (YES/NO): NO